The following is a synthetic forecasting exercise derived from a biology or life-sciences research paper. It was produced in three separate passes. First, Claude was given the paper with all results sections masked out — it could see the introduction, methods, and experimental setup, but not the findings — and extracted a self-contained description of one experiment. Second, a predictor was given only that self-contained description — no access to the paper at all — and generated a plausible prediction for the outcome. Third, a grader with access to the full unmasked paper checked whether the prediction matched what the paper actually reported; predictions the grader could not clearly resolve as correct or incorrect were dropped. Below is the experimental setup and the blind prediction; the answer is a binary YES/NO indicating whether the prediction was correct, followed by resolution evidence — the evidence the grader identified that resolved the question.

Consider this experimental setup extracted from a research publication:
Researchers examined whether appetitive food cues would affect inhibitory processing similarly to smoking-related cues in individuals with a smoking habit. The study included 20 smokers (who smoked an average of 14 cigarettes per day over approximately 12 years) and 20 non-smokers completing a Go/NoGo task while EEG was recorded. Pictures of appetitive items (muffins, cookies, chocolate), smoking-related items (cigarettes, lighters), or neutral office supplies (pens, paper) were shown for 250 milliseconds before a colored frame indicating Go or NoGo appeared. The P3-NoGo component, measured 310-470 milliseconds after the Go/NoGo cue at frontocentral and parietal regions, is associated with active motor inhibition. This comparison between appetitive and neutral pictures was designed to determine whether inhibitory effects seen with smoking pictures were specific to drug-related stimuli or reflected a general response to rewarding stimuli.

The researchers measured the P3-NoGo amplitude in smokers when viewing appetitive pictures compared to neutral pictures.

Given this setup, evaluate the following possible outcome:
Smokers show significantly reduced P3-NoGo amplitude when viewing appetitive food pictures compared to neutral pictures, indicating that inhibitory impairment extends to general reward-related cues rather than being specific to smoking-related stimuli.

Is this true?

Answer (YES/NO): NO